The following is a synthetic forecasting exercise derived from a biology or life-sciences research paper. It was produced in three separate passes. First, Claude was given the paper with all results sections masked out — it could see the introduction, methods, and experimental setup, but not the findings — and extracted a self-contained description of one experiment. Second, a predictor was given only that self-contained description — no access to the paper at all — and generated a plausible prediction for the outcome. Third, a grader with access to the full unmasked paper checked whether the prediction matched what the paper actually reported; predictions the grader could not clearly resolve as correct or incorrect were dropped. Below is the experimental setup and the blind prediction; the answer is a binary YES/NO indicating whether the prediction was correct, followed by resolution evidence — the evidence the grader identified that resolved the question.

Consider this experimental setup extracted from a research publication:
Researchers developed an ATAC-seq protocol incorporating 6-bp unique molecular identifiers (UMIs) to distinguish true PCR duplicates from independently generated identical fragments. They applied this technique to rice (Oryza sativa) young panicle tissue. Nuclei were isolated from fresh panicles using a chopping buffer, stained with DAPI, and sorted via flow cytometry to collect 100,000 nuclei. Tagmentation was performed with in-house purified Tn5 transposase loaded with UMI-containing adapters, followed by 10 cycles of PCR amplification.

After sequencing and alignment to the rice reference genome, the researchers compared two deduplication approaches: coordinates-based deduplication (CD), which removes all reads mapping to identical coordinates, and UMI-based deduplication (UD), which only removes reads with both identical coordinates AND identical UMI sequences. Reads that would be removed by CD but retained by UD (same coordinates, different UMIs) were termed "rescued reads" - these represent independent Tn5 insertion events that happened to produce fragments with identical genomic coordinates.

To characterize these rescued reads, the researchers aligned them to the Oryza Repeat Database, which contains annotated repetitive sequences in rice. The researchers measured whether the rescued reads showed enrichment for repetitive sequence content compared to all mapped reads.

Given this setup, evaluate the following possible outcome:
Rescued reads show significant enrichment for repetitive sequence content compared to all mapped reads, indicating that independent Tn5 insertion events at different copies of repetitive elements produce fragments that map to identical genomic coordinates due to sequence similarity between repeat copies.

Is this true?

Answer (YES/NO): YES